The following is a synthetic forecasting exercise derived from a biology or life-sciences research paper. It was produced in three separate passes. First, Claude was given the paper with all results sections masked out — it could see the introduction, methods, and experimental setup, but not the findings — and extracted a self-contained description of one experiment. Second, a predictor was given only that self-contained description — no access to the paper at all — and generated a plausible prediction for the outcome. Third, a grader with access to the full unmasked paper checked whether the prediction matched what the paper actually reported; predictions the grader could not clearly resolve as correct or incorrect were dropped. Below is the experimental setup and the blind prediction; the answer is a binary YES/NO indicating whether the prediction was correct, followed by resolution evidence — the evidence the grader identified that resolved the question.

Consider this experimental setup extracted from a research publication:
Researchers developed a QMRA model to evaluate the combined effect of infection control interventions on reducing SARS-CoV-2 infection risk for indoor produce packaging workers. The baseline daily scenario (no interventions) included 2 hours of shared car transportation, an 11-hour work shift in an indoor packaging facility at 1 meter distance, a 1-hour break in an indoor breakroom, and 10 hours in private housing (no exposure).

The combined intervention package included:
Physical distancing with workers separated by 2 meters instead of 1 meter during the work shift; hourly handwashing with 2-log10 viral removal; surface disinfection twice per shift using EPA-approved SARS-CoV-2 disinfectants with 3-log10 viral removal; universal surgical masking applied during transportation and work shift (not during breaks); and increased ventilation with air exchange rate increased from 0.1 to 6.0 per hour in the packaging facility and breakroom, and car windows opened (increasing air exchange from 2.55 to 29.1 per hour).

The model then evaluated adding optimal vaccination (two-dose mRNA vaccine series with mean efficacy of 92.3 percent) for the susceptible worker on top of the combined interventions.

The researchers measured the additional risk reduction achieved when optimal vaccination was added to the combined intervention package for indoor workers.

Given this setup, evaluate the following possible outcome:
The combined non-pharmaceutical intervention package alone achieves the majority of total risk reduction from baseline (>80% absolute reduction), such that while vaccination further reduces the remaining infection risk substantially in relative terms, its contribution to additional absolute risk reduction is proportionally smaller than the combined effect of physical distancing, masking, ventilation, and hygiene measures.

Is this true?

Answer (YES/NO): YES